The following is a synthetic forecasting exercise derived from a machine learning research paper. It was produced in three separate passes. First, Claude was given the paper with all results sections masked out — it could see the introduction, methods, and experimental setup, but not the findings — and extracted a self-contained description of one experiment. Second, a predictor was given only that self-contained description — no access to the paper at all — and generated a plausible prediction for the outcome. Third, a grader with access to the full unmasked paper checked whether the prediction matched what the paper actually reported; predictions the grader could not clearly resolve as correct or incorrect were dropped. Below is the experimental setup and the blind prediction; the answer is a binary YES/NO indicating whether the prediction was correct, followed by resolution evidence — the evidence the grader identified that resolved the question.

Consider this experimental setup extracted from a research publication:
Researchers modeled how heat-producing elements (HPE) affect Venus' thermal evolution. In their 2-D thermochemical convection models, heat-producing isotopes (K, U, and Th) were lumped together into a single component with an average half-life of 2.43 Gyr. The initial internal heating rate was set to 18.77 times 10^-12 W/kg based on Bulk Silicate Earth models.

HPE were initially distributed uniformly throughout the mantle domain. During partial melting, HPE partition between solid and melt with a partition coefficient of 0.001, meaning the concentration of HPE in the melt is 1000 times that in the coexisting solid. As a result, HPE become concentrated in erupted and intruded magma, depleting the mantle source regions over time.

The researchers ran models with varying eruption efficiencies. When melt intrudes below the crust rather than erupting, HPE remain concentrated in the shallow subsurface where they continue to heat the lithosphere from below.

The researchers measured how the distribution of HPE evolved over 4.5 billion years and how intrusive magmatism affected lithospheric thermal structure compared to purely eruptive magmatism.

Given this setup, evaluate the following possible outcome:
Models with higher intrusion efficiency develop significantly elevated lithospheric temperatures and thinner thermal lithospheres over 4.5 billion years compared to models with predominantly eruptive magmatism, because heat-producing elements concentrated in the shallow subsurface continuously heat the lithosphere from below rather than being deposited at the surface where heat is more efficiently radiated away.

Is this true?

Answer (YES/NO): NO